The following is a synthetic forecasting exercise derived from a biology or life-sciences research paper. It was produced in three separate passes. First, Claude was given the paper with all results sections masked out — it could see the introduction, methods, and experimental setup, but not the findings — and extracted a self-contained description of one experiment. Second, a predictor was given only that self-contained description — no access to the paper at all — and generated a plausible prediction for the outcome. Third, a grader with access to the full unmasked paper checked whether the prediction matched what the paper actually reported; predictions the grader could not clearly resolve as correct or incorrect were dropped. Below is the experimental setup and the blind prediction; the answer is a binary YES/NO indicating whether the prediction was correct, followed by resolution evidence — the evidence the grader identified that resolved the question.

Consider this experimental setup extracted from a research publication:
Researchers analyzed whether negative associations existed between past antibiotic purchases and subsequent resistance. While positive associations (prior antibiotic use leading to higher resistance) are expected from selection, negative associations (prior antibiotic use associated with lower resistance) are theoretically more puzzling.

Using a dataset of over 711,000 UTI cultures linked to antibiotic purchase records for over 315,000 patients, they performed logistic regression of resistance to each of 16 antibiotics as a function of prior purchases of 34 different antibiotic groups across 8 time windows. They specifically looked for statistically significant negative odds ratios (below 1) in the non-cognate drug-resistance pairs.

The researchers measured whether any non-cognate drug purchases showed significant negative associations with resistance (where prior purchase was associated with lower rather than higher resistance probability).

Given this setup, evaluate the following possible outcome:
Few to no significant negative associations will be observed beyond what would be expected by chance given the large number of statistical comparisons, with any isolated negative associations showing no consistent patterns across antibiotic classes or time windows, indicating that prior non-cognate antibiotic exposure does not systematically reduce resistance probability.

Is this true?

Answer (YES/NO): YES